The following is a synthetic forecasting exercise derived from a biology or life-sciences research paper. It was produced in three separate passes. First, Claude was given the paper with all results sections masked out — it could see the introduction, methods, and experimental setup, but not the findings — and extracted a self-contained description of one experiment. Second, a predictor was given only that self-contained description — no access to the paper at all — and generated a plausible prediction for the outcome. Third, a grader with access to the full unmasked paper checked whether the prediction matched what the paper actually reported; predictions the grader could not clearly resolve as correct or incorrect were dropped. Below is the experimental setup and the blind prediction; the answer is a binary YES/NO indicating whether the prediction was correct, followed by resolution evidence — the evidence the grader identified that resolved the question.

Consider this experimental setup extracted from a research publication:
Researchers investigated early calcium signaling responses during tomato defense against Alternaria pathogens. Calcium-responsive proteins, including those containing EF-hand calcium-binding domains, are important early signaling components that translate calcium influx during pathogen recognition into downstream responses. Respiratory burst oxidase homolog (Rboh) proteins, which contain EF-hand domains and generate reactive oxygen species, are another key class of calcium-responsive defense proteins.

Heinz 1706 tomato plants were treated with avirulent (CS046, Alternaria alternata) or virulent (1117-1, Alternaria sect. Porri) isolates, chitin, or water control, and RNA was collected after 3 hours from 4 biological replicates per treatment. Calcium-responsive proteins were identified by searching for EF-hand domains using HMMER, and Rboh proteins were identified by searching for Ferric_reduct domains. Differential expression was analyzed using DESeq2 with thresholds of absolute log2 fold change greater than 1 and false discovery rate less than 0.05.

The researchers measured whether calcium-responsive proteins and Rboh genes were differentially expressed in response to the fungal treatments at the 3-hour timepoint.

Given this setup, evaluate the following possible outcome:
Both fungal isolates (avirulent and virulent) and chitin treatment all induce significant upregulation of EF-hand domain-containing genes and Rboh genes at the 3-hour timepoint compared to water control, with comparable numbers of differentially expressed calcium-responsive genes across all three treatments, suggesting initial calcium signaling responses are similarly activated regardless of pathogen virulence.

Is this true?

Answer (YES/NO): NO